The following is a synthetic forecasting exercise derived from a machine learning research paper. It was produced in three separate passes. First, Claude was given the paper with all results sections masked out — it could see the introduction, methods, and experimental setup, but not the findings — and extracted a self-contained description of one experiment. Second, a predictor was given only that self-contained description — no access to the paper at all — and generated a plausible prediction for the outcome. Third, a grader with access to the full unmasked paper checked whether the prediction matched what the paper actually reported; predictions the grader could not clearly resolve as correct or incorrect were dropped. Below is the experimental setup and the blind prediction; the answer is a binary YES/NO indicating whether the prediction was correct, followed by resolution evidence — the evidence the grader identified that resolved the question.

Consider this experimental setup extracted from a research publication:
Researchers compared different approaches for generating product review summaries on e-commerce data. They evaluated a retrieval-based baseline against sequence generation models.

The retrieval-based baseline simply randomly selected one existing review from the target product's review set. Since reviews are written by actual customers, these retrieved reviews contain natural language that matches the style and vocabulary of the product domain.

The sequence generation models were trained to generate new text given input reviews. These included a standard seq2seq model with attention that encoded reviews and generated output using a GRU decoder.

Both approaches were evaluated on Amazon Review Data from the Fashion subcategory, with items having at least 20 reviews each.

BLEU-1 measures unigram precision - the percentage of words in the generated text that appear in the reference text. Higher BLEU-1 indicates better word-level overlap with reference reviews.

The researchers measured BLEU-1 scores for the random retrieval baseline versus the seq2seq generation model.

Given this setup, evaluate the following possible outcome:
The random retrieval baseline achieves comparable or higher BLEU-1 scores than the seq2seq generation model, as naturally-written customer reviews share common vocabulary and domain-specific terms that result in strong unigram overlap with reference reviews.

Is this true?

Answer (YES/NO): YES